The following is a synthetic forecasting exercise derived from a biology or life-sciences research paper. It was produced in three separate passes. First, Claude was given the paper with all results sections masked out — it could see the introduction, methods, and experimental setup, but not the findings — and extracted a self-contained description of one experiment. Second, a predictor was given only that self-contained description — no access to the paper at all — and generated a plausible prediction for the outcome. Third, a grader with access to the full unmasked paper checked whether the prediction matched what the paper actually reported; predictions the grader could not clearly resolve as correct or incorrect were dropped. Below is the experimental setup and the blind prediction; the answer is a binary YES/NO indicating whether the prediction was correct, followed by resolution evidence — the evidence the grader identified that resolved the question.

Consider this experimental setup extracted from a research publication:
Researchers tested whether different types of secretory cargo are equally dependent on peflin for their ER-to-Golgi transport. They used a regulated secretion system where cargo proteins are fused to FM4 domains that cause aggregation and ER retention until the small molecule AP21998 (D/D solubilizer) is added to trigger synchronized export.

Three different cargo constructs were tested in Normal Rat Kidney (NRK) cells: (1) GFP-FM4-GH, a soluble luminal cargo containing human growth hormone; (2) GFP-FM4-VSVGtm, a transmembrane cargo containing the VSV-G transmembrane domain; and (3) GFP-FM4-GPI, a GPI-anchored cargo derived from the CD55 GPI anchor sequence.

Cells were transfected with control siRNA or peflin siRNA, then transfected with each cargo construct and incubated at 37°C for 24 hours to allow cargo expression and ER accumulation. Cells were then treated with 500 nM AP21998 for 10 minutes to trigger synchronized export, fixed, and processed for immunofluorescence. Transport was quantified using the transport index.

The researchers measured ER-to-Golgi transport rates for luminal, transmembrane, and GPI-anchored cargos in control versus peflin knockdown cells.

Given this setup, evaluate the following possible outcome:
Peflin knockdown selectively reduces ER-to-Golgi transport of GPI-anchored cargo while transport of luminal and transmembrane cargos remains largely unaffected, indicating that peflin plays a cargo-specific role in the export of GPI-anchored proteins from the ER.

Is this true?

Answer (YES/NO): NO